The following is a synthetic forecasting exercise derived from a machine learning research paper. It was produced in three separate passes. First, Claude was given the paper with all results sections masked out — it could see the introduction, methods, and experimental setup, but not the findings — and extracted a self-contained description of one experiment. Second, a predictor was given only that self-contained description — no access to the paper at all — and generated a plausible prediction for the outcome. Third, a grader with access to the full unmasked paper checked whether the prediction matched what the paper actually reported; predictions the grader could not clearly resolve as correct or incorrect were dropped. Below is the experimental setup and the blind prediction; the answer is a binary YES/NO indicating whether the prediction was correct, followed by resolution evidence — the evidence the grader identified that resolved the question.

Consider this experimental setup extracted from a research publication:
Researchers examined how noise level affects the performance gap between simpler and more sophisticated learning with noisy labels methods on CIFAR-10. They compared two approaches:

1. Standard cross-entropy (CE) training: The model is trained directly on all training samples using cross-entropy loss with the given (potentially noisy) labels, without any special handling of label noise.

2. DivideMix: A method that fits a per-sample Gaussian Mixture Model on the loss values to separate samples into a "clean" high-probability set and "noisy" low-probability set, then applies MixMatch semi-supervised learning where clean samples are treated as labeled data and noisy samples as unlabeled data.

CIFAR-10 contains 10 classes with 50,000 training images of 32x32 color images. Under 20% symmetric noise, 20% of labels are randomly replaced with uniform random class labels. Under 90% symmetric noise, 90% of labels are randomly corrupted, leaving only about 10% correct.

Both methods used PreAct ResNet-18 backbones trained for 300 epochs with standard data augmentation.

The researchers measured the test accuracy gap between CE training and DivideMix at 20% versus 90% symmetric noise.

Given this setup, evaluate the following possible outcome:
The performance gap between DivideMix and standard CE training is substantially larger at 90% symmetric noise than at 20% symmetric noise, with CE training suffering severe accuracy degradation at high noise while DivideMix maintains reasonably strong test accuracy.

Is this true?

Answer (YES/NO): YES